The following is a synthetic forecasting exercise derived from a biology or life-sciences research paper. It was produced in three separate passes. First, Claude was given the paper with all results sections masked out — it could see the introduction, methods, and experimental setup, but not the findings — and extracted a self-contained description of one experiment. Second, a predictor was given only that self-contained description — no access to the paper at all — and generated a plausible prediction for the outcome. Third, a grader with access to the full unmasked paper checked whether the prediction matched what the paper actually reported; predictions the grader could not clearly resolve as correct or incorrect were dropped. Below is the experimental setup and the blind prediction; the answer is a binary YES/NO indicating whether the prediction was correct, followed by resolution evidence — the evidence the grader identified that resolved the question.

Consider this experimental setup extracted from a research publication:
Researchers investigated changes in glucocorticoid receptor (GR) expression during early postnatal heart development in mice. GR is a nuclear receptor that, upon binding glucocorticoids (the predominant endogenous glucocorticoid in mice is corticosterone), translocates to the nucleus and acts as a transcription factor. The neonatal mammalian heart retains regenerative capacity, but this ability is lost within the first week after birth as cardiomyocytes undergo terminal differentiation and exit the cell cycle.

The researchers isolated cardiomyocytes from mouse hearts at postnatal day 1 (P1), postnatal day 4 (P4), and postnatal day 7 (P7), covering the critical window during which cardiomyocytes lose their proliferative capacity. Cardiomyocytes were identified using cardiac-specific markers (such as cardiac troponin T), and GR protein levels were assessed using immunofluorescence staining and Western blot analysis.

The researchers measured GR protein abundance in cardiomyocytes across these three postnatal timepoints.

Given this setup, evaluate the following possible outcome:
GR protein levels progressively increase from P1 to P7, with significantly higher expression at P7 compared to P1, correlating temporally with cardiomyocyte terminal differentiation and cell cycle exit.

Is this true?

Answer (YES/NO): YES